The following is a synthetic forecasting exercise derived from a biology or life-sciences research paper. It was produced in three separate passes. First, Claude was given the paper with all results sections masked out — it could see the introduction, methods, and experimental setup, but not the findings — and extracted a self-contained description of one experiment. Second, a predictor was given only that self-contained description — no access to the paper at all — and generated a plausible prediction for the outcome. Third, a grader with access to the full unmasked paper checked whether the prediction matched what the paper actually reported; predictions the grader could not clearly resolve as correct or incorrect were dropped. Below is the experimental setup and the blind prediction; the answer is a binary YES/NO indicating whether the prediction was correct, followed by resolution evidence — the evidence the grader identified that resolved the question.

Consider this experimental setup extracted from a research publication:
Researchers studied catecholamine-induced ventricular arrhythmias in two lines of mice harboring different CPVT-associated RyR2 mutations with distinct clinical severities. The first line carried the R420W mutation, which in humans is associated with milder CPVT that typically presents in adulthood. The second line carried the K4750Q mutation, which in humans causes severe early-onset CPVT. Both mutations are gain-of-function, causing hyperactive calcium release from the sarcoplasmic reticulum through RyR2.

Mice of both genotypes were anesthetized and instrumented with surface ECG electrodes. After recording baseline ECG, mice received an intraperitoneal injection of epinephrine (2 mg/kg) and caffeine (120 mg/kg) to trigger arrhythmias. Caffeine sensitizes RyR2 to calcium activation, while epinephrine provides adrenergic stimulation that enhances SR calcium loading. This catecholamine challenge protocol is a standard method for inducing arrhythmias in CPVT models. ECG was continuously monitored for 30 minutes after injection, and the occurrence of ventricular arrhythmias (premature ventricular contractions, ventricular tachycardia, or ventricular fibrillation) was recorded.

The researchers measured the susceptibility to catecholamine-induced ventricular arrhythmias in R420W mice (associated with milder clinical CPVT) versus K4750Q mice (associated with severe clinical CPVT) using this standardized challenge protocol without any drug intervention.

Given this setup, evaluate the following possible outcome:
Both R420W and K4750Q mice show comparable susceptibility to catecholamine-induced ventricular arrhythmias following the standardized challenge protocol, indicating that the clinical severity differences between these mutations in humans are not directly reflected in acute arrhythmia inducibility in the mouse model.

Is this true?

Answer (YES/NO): NO